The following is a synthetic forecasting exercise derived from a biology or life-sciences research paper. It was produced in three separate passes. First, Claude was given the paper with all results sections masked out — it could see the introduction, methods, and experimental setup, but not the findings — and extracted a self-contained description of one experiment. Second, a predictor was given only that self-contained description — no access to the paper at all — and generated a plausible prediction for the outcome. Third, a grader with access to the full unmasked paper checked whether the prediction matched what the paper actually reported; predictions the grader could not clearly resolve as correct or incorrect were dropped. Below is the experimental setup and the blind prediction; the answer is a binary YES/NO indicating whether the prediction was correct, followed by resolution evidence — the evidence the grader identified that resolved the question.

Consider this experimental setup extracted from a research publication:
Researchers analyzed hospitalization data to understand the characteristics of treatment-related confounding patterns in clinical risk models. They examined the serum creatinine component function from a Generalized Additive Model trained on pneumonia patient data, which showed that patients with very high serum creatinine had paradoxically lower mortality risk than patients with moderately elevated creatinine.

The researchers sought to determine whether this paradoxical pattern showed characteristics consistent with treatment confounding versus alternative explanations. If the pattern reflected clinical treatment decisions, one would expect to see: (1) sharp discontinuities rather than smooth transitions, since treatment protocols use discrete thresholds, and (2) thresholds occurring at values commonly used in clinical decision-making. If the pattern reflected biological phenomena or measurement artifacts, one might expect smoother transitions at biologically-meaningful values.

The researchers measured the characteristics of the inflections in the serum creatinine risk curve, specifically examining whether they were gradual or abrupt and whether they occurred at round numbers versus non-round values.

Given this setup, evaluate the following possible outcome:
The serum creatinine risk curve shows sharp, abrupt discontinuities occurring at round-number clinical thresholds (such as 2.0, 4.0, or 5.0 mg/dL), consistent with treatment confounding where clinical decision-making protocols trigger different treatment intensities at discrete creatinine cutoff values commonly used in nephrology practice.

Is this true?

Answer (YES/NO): YES